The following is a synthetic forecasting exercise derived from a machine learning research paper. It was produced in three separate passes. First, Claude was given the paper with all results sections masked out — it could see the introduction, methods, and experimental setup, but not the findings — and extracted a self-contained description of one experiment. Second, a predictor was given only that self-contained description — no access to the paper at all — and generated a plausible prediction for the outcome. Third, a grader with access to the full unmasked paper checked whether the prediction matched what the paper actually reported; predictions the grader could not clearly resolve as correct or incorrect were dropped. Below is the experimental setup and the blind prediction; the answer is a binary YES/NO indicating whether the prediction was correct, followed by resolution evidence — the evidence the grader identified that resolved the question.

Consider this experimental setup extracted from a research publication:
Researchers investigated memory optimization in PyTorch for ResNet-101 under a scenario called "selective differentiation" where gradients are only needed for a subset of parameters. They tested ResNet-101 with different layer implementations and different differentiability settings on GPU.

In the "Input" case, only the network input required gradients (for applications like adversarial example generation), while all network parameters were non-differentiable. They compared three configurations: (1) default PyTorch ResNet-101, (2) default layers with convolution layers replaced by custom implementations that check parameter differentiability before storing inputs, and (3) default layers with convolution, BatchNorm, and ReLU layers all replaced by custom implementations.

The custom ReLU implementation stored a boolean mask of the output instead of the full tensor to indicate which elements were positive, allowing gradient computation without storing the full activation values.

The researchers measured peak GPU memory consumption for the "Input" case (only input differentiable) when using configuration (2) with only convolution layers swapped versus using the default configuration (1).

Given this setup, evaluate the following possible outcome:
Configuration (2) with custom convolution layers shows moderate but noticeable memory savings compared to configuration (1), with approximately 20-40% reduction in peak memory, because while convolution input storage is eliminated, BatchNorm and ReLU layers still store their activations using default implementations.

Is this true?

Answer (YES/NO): NO